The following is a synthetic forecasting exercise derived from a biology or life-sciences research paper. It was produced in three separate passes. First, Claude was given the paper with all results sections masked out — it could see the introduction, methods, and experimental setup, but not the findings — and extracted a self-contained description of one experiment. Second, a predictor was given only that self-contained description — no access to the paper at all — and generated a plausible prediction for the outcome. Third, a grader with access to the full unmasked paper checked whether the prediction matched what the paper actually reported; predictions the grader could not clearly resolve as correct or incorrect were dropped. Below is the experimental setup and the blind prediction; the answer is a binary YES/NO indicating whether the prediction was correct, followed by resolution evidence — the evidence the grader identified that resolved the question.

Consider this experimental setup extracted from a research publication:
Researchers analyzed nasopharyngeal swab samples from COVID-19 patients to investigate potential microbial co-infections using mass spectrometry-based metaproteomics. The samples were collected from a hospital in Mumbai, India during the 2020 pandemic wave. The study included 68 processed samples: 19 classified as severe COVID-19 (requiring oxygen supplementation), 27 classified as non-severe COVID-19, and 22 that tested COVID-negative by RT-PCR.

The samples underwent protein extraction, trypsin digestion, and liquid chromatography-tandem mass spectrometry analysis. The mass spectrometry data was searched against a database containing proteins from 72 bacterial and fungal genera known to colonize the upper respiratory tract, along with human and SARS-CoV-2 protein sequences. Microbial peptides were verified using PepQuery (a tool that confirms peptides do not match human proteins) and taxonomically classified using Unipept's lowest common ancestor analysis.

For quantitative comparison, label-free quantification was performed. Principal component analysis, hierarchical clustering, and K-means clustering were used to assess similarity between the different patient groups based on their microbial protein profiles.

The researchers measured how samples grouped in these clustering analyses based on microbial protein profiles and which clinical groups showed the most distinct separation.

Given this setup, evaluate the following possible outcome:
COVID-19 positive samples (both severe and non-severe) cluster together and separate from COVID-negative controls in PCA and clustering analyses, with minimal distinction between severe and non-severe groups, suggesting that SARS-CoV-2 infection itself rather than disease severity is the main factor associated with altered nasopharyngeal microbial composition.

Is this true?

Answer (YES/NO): NO